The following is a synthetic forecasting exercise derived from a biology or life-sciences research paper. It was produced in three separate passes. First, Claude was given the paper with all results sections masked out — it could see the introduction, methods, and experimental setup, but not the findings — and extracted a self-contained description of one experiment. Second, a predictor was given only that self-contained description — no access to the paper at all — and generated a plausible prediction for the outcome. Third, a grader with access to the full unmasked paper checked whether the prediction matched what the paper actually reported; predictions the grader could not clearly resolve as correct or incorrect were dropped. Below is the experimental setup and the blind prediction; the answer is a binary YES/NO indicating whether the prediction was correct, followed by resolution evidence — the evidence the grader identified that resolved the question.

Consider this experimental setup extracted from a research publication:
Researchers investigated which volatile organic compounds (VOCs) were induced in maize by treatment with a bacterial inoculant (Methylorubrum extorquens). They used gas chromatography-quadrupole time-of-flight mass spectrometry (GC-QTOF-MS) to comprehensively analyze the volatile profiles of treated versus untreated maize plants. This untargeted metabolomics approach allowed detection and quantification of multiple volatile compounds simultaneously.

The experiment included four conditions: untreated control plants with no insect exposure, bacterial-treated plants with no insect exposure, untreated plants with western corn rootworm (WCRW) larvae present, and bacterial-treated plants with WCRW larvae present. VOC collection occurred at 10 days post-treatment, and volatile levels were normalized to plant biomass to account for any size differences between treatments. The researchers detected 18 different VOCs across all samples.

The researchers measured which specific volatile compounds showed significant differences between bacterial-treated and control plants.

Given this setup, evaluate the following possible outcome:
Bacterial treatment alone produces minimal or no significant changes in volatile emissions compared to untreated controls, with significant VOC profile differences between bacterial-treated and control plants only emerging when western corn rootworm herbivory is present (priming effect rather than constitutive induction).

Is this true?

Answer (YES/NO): NO